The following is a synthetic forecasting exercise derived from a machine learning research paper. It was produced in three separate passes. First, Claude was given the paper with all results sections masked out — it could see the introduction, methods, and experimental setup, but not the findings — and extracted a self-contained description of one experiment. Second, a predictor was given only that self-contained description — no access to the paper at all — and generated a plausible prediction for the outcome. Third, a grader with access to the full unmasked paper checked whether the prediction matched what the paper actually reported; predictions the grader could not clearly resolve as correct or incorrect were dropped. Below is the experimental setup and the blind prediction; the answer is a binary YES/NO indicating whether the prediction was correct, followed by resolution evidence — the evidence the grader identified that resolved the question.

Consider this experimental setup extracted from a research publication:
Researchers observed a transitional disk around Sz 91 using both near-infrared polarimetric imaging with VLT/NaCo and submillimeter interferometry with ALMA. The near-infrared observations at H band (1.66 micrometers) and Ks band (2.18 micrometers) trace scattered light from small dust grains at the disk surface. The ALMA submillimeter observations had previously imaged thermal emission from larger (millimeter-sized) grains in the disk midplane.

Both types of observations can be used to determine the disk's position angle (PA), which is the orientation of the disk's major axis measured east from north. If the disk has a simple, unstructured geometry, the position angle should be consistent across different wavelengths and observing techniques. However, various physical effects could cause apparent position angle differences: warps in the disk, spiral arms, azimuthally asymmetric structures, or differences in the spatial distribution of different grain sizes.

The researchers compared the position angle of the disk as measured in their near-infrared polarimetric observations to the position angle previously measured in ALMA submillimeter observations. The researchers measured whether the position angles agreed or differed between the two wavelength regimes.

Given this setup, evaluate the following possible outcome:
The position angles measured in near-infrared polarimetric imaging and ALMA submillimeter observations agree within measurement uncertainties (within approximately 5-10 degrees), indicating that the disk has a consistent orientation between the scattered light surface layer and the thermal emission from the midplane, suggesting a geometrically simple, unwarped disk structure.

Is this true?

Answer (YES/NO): NO